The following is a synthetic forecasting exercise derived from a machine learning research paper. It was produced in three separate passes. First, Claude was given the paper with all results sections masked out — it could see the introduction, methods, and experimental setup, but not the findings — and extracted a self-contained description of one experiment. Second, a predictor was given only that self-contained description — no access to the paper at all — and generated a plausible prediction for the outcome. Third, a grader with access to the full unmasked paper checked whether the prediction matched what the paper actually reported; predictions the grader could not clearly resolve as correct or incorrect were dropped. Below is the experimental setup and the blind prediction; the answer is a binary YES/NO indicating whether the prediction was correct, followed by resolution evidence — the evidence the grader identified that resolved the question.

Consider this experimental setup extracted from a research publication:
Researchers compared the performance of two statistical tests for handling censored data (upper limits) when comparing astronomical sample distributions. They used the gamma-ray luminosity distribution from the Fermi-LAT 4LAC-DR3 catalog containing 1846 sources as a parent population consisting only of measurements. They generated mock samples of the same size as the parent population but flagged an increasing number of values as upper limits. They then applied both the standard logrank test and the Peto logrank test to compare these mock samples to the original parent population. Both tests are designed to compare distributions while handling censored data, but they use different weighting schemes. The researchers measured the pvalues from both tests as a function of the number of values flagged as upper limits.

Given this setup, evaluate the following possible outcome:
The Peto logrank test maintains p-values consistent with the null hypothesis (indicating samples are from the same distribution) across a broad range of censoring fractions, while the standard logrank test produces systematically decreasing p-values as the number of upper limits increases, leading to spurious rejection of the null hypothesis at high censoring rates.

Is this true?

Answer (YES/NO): NO